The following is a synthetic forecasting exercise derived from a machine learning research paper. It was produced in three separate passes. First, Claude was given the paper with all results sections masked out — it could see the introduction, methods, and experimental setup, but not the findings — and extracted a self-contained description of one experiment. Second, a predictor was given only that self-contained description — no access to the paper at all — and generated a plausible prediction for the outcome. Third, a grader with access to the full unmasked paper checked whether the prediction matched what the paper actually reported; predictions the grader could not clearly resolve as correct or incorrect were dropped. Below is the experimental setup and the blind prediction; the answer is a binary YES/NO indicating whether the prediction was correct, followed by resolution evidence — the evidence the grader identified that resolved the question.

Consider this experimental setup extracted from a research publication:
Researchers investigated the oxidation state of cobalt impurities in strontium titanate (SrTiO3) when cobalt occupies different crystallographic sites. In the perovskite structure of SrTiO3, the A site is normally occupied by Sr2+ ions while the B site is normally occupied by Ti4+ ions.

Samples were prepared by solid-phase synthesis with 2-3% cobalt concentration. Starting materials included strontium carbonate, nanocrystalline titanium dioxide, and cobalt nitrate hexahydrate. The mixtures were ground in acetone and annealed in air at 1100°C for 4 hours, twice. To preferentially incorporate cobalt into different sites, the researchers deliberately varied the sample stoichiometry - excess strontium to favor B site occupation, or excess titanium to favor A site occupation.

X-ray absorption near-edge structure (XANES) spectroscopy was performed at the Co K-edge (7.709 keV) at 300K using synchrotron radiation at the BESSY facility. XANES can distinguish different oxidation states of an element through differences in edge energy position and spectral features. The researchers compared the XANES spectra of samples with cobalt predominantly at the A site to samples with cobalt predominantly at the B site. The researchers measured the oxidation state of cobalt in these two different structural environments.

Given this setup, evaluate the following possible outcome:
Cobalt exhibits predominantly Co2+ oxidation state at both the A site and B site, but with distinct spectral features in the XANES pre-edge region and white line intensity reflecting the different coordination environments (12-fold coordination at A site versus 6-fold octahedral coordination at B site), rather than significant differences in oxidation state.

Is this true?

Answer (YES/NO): NO